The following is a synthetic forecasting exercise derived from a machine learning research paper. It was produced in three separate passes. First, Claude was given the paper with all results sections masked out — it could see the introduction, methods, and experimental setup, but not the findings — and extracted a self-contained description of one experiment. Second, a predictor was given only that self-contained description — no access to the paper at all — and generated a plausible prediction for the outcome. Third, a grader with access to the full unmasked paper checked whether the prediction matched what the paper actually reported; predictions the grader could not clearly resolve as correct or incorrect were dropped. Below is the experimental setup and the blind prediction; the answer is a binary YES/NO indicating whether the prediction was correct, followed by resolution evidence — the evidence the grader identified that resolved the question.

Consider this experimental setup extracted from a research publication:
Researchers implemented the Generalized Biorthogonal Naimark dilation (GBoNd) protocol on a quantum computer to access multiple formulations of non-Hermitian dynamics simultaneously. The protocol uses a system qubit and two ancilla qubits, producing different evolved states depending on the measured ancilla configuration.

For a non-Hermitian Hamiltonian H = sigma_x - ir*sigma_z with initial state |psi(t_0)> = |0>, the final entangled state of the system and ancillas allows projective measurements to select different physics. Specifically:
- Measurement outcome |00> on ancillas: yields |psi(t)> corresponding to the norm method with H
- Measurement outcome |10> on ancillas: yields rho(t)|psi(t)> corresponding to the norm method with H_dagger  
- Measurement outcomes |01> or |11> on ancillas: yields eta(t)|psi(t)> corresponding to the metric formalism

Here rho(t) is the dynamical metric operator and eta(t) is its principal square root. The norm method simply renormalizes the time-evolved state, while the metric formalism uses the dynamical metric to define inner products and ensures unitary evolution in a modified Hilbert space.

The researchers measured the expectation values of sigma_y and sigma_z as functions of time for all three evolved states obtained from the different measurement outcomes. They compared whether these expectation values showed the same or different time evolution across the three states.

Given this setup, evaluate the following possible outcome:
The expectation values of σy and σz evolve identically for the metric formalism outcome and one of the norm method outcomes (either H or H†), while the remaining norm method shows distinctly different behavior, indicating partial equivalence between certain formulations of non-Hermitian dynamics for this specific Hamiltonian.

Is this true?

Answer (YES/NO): NO